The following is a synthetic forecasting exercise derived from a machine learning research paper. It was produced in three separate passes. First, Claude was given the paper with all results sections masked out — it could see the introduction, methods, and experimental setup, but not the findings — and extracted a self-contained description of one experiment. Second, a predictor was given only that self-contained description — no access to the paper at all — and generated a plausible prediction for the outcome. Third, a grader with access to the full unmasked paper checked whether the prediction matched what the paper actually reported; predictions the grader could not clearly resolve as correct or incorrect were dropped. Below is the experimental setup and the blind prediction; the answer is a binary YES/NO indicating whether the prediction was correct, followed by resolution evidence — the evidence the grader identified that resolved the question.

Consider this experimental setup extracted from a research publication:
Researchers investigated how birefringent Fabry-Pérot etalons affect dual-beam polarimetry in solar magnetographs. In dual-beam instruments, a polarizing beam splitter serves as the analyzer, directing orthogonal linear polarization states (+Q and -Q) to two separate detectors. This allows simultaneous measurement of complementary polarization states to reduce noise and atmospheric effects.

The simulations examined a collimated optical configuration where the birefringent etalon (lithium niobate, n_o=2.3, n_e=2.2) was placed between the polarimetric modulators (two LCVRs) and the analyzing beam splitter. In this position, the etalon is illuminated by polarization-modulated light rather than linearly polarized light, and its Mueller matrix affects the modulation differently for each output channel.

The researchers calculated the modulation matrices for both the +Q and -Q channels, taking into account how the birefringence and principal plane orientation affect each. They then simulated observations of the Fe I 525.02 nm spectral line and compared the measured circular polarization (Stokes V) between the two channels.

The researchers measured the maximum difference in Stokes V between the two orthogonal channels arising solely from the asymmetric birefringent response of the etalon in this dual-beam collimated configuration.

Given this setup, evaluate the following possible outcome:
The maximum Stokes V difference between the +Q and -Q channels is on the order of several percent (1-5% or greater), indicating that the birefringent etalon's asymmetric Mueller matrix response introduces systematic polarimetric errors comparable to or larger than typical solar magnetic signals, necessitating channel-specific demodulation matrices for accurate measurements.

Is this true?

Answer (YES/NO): NO